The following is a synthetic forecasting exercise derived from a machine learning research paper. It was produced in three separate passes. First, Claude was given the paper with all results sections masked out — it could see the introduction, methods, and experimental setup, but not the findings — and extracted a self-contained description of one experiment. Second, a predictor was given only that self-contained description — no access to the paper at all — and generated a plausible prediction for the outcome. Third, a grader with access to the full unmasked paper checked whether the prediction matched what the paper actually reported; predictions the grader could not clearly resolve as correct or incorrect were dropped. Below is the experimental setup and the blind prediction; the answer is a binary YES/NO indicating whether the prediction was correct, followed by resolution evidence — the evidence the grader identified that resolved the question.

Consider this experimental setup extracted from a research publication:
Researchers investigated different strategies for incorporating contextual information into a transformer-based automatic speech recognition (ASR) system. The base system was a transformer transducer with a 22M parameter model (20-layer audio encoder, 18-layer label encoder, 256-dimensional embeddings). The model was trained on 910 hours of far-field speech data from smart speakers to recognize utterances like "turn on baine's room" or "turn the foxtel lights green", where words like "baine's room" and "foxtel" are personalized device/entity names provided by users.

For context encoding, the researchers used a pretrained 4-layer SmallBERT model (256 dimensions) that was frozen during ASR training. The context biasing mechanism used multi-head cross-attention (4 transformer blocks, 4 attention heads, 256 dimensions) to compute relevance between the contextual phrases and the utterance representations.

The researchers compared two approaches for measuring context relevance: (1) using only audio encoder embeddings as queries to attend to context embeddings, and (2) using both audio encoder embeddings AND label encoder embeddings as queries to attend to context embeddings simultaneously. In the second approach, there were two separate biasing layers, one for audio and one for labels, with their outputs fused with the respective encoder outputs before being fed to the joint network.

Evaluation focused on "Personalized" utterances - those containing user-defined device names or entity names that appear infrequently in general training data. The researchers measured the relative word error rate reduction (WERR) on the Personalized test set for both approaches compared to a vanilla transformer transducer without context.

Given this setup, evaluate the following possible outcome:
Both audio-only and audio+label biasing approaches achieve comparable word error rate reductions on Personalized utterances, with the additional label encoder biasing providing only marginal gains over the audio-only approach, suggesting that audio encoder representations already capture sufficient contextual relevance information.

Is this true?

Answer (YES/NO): NO